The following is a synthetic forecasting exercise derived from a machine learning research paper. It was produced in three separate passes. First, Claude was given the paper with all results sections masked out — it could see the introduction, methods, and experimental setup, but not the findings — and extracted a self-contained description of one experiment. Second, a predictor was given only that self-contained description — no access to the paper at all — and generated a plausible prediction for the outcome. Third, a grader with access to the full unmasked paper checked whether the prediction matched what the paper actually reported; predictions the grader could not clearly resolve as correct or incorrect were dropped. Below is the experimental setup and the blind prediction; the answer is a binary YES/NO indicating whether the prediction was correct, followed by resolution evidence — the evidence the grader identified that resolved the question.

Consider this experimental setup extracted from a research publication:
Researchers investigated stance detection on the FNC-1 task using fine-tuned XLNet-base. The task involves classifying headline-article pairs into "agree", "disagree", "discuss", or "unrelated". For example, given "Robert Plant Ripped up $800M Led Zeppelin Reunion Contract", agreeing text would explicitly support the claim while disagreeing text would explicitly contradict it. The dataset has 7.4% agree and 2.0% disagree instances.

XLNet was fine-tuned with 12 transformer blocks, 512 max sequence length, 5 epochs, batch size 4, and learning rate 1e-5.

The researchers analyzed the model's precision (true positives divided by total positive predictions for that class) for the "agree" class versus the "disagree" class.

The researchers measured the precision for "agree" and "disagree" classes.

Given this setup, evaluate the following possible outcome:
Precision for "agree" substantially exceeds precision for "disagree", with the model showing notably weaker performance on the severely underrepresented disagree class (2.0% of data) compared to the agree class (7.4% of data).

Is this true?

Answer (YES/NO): YES